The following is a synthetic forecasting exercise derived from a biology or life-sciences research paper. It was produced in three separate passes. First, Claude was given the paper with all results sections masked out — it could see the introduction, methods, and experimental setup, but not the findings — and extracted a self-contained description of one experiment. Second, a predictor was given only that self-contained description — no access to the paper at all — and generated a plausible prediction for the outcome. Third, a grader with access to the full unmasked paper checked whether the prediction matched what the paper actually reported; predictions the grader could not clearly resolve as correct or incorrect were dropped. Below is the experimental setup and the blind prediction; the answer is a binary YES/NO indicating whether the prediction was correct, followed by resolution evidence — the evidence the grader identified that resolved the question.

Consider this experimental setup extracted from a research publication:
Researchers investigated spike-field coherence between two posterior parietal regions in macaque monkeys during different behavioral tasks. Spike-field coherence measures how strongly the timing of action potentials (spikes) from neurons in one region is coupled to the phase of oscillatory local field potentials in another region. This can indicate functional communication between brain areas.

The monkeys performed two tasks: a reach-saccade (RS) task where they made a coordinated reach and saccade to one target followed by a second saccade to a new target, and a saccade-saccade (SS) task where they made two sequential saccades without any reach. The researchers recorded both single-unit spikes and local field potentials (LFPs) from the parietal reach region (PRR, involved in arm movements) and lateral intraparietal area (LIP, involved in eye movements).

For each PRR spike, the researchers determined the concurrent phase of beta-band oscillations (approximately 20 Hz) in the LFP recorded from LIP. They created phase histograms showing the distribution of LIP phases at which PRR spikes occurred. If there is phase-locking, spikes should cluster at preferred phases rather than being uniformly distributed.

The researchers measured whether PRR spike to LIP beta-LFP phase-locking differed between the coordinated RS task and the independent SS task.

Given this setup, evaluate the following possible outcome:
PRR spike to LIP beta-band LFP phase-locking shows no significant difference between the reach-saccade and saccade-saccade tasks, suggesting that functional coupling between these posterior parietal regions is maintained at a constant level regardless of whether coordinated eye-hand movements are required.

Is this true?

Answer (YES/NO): NO